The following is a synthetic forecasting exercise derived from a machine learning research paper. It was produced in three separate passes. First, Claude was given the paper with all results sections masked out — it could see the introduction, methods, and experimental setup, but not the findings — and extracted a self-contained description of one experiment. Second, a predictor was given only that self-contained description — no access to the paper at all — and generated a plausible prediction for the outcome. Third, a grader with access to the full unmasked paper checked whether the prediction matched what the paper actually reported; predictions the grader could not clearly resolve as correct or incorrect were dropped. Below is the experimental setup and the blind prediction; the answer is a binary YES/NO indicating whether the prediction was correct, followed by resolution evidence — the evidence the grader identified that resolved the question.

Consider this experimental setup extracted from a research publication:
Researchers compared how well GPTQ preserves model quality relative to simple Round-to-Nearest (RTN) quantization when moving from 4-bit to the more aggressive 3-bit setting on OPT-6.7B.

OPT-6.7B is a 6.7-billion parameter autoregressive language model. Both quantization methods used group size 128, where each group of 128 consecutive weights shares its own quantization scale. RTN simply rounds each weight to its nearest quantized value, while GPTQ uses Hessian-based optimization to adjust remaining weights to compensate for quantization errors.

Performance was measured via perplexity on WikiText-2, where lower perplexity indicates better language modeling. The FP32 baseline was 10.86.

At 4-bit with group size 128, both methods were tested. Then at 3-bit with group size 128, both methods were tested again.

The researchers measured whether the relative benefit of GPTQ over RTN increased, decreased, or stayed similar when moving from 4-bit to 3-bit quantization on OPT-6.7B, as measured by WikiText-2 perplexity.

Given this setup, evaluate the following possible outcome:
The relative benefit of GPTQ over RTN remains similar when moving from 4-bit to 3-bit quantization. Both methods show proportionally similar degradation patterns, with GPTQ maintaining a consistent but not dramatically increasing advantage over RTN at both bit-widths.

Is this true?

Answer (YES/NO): NO